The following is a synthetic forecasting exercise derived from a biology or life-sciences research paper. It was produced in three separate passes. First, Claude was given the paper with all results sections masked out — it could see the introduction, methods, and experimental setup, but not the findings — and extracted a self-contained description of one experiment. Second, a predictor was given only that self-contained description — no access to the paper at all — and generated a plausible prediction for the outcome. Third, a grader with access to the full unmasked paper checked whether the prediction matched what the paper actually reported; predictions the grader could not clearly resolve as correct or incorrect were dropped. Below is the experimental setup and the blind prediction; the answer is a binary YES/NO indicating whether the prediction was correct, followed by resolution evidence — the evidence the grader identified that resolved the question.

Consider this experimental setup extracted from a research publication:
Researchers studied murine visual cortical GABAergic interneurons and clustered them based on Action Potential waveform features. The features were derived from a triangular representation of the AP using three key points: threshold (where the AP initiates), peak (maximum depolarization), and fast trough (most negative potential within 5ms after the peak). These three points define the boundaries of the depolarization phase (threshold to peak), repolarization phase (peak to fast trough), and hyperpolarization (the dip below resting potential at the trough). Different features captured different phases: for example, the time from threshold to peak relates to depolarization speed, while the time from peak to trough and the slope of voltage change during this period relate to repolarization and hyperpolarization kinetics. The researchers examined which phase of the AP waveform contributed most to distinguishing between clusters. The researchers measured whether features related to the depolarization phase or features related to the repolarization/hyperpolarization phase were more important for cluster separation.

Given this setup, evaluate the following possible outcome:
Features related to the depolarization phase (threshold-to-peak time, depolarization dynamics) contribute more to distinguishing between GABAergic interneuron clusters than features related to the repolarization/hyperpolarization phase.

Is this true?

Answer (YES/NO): NO